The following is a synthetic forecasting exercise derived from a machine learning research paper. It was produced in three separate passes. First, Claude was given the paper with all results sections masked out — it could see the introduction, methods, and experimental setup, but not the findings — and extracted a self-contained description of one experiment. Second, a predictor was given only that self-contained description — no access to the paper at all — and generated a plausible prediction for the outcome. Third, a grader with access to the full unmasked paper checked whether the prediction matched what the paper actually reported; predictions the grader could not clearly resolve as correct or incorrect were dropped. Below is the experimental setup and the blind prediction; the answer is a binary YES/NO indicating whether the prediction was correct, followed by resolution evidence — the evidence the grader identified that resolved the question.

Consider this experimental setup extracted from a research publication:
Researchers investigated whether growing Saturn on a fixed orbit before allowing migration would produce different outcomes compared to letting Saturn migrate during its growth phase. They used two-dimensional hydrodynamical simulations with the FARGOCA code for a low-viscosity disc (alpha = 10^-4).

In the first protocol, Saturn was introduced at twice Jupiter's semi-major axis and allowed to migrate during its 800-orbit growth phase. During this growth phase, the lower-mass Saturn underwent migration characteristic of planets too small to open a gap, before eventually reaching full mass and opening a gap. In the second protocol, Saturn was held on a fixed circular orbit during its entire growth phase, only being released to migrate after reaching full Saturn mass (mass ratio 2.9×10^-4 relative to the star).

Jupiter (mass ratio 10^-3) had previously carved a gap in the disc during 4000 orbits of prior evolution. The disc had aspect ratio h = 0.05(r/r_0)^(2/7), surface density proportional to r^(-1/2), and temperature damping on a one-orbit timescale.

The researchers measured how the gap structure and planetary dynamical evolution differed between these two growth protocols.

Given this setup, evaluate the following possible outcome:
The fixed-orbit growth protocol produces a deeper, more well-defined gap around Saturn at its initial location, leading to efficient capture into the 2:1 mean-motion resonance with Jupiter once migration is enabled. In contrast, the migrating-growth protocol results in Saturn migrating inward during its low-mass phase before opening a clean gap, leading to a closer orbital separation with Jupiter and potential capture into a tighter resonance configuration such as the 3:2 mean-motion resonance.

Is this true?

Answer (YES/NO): NO